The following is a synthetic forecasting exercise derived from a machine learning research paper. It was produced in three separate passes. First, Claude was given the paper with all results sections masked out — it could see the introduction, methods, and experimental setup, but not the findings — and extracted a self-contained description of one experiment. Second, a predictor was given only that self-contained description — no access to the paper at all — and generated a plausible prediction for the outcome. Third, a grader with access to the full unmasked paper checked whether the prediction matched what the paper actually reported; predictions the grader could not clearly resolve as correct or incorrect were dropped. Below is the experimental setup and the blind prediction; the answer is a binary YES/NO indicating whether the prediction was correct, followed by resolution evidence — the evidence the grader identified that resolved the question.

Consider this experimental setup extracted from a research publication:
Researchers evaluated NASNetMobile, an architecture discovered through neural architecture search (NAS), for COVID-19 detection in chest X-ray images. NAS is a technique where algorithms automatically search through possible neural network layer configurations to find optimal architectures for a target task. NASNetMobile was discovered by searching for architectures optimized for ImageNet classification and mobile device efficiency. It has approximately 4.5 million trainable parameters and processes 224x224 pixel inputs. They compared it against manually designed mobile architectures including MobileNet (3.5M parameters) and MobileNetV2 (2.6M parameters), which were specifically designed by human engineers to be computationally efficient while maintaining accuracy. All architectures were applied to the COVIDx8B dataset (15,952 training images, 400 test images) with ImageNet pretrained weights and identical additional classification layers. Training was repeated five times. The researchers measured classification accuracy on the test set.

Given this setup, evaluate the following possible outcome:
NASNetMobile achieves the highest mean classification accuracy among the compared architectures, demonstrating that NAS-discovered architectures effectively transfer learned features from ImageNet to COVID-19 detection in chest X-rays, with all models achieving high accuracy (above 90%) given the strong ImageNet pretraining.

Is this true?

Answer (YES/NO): NO